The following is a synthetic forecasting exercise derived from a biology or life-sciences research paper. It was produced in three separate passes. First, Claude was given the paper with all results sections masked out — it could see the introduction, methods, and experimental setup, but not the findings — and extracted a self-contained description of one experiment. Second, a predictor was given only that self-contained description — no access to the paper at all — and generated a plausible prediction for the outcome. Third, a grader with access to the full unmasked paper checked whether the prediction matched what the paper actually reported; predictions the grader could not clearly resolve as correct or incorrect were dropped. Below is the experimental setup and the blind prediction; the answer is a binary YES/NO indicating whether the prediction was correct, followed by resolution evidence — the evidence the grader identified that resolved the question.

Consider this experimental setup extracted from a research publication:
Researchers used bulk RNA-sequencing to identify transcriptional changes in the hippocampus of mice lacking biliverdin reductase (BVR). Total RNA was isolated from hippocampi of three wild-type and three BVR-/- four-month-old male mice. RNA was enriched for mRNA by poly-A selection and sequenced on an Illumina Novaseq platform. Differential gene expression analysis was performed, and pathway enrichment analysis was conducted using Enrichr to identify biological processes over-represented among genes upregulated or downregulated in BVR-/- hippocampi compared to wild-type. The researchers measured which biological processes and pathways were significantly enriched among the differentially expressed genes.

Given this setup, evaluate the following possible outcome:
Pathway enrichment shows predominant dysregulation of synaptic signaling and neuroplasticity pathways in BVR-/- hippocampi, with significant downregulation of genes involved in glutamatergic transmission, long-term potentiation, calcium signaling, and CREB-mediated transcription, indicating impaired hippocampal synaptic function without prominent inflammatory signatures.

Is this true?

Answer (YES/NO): NO